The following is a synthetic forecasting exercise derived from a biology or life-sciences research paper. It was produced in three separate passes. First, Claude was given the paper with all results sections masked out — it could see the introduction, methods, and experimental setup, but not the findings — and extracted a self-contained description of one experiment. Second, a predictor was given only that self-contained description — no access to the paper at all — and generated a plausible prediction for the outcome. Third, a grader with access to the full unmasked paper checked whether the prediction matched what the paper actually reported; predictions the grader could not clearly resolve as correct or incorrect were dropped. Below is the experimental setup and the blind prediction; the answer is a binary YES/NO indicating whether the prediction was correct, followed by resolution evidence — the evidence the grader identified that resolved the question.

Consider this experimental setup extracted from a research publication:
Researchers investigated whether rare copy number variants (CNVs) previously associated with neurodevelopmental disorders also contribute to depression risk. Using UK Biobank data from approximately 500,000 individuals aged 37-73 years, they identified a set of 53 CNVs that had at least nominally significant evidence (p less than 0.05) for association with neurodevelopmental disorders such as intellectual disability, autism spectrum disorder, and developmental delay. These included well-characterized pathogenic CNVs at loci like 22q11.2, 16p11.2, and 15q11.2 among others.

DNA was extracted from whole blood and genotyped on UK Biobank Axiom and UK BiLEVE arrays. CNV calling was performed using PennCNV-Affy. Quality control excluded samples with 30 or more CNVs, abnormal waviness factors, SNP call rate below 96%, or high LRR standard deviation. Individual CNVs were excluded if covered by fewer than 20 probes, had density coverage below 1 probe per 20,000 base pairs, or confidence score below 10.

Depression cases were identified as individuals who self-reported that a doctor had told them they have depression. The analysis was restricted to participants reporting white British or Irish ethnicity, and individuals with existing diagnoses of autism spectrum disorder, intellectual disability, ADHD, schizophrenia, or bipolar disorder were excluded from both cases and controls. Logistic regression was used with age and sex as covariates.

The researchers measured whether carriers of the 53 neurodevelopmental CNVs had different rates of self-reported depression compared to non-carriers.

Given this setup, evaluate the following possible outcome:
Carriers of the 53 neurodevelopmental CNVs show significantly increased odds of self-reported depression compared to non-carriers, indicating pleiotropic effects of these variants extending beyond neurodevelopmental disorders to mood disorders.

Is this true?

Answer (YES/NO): YES